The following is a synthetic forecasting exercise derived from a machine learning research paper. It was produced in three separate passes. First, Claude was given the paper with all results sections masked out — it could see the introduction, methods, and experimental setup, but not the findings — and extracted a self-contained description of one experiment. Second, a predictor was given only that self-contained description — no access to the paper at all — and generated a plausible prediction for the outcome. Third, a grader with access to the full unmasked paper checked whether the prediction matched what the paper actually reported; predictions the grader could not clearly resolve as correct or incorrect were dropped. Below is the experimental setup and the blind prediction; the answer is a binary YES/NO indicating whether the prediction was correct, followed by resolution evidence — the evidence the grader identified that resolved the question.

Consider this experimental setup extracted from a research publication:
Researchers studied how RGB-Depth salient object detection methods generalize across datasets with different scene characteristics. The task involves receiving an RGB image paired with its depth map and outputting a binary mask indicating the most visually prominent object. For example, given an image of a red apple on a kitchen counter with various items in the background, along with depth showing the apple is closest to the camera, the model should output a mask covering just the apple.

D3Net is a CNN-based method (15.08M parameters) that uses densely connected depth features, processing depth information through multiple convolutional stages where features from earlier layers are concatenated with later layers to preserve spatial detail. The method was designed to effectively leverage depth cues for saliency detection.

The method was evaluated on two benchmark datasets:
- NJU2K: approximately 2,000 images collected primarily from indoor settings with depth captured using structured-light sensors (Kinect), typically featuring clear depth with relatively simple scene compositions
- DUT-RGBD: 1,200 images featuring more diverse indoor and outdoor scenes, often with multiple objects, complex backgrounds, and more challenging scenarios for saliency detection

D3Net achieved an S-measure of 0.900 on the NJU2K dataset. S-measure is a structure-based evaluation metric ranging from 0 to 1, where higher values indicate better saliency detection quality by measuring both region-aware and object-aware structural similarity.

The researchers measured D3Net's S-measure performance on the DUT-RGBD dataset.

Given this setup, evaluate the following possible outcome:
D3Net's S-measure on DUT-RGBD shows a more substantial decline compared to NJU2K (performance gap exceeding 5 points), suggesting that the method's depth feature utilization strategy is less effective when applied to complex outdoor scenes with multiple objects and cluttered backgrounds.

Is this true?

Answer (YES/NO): YES